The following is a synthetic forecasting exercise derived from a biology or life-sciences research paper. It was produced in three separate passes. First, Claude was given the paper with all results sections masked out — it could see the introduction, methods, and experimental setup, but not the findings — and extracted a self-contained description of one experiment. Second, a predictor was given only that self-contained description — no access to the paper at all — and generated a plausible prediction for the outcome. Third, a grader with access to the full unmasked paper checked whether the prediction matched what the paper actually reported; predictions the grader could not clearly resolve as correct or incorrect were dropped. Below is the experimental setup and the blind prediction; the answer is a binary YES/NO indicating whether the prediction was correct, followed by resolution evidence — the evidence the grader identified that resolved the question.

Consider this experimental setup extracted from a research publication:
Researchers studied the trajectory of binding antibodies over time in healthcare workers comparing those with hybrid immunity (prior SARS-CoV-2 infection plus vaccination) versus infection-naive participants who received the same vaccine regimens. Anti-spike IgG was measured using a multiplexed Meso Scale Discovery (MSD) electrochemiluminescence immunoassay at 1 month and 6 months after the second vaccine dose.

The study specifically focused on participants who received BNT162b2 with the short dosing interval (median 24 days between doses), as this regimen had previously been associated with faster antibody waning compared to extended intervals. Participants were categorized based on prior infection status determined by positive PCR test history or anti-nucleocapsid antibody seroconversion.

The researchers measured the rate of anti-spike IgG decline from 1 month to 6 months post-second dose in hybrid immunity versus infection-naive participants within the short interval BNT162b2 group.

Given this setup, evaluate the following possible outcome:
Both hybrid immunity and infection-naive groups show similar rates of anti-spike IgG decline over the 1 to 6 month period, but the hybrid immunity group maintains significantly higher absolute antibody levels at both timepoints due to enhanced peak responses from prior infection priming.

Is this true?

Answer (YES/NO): NO